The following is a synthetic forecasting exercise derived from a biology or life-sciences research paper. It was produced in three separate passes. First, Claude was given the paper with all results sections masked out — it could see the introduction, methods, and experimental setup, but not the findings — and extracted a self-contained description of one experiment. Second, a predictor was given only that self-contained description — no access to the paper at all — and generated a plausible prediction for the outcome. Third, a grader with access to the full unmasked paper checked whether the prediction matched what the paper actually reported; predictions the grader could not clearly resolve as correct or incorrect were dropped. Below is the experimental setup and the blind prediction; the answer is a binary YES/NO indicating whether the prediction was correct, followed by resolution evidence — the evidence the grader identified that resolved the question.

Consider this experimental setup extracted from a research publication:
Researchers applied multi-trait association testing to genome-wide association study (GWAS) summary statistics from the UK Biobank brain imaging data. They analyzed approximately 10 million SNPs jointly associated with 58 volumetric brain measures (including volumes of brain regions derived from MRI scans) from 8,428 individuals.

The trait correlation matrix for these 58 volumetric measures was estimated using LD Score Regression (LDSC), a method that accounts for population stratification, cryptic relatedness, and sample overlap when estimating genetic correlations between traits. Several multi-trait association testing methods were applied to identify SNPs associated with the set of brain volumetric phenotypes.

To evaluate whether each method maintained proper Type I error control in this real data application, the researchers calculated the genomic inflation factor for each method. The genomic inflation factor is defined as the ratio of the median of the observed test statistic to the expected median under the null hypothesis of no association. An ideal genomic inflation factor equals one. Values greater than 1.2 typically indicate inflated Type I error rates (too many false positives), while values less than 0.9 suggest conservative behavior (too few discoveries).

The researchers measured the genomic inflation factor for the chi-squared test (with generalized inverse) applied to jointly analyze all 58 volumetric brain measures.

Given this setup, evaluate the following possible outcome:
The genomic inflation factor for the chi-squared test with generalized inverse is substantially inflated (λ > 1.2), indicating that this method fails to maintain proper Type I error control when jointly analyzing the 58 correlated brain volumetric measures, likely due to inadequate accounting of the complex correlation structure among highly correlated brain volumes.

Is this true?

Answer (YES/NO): NO